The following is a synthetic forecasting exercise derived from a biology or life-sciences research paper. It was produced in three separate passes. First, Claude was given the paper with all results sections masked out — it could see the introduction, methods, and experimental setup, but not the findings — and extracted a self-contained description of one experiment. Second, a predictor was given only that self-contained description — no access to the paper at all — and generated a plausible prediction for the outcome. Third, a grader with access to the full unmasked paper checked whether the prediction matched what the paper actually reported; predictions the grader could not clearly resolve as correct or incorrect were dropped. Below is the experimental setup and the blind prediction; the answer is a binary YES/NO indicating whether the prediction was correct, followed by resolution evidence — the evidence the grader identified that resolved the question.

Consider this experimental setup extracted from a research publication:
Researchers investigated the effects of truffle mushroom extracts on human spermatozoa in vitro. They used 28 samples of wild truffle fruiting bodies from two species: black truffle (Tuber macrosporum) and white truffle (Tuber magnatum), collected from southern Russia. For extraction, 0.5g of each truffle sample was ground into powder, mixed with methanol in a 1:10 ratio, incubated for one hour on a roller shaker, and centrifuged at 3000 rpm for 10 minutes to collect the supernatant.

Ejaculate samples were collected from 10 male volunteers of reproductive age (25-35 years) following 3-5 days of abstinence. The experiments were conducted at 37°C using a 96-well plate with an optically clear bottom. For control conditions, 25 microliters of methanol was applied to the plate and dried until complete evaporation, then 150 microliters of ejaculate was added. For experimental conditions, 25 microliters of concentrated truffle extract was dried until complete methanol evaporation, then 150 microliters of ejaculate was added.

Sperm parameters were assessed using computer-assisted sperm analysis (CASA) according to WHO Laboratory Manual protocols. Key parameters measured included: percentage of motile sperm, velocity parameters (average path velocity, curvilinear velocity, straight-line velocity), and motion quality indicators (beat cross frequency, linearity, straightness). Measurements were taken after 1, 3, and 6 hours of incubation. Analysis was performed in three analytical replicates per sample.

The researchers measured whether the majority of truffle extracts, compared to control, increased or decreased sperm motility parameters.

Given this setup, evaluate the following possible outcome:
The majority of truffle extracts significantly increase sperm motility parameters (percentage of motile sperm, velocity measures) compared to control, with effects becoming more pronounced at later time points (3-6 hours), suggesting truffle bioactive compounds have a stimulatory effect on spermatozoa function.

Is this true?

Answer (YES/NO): NO